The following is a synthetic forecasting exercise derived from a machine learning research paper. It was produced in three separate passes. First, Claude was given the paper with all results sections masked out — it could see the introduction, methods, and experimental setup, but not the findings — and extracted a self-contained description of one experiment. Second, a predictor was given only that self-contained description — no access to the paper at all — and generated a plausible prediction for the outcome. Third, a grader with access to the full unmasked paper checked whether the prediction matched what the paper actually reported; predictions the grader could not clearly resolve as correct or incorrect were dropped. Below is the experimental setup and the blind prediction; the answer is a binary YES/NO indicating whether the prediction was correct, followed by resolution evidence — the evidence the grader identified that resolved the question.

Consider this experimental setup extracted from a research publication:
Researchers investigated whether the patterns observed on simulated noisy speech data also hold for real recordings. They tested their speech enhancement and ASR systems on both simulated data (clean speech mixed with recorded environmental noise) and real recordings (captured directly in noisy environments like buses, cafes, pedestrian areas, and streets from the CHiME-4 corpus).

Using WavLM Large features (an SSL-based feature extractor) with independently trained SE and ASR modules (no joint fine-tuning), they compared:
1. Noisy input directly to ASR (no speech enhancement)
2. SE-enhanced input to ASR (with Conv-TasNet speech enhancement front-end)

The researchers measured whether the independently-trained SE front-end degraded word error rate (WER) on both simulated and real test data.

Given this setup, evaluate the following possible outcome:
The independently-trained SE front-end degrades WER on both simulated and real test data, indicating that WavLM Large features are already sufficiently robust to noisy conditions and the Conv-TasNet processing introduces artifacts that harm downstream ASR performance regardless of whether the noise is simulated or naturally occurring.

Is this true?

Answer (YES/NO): YES